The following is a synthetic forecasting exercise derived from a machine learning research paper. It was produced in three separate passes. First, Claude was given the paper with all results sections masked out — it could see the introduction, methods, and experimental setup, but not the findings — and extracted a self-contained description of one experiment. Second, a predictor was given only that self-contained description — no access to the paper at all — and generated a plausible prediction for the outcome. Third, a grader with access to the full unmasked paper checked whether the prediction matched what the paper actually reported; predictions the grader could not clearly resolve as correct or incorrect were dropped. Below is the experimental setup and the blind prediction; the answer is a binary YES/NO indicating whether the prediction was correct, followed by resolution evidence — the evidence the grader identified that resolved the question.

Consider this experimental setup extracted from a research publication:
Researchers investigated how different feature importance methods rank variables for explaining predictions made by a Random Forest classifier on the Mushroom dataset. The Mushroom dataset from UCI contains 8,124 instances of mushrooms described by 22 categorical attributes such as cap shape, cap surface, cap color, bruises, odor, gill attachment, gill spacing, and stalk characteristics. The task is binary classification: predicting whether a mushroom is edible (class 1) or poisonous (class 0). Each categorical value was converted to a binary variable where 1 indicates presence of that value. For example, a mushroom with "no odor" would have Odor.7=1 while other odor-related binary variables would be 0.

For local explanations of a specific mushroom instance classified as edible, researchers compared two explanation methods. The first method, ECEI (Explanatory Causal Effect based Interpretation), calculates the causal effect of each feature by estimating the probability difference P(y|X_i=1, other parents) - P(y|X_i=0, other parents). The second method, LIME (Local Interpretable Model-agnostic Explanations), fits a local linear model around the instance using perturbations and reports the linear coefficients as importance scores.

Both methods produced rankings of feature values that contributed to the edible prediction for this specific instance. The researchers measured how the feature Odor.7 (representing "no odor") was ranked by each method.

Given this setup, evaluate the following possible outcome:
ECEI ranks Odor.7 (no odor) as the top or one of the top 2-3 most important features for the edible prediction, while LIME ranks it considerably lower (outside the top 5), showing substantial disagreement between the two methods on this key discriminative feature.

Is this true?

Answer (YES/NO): NO